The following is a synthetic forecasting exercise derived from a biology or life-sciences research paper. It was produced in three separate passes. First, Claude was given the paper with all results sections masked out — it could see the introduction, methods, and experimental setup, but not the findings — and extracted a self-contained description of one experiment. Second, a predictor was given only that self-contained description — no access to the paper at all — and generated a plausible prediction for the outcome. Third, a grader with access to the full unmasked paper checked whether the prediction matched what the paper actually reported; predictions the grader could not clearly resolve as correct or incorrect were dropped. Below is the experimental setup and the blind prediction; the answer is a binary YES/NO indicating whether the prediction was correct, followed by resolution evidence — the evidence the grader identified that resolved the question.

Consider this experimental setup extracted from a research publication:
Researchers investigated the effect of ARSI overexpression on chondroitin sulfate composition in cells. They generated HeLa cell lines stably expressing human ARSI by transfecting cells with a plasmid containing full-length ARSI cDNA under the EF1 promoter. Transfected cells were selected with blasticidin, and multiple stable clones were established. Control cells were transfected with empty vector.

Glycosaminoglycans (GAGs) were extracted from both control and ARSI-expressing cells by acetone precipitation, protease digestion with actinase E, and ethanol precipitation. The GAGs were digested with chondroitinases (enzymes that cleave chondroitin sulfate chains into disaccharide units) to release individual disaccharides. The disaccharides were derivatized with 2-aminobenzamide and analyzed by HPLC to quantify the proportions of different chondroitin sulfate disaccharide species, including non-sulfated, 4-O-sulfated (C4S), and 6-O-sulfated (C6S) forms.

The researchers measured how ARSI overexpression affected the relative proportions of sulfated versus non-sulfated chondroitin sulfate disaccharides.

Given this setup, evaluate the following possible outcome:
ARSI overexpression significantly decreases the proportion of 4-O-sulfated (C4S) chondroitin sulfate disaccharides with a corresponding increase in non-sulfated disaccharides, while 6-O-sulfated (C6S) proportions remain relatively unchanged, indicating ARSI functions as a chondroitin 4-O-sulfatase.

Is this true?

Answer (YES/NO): YES